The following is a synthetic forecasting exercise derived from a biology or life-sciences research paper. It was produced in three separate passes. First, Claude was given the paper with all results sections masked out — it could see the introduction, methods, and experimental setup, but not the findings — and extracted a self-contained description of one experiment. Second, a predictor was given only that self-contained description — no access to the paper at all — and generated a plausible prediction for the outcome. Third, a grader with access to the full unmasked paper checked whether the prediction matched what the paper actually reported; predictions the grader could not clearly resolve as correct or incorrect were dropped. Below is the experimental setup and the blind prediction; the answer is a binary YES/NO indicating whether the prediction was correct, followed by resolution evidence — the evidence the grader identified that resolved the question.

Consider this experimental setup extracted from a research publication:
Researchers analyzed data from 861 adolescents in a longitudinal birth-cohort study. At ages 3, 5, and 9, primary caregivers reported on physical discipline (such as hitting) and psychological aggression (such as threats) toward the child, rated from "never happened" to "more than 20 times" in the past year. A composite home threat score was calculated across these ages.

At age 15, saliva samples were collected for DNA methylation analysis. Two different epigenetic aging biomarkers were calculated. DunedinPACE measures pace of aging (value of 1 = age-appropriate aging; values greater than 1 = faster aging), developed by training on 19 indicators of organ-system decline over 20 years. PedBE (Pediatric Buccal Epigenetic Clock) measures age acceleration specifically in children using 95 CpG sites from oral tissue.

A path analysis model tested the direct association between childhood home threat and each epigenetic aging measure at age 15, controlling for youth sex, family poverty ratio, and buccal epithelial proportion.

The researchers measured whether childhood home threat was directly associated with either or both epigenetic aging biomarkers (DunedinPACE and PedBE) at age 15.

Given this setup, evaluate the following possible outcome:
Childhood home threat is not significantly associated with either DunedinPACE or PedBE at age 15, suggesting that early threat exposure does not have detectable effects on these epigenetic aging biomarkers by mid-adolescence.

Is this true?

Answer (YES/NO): NO